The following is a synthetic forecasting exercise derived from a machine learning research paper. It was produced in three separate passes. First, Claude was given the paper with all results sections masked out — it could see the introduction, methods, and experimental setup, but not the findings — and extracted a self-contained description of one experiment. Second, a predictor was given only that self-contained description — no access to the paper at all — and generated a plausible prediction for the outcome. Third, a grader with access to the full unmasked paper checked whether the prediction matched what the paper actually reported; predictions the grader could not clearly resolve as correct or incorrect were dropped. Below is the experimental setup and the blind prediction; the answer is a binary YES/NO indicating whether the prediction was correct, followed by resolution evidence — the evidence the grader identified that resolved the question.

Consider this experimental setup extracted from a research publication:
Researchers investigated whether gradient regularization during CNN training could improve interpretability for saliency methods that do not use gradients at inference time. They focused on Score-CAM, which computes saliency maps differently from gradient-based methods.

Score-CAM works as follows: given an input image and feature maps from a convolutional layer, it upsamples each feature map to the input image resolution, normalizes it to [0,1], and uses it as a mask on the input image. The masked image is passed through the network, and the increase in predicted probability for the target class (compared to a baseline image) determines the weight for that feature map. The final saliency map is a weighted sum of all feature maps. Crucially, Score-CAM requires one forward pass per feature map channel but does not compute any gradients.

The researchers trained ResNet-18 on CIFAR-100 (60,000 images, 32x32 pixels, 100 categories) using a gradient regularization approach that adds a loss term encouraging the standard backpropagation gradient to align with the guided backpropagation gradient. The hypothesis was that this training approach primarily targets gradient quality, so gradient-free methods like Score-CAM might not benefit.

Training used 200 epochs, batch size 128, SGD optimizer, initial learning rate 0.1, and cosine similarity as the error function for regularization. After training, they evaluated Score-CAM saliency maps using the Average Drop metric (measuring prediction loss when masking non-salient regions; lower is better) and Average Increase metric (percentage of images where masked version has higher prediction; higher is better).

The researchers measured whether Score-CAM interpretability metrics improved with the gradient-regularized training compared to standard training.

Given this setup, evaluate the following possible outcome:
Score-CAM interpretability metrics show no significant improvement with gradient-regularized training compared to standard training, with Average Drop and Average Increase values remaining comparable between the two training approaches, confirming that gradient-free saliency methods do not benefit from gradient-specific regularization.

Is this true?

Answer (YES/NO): NO